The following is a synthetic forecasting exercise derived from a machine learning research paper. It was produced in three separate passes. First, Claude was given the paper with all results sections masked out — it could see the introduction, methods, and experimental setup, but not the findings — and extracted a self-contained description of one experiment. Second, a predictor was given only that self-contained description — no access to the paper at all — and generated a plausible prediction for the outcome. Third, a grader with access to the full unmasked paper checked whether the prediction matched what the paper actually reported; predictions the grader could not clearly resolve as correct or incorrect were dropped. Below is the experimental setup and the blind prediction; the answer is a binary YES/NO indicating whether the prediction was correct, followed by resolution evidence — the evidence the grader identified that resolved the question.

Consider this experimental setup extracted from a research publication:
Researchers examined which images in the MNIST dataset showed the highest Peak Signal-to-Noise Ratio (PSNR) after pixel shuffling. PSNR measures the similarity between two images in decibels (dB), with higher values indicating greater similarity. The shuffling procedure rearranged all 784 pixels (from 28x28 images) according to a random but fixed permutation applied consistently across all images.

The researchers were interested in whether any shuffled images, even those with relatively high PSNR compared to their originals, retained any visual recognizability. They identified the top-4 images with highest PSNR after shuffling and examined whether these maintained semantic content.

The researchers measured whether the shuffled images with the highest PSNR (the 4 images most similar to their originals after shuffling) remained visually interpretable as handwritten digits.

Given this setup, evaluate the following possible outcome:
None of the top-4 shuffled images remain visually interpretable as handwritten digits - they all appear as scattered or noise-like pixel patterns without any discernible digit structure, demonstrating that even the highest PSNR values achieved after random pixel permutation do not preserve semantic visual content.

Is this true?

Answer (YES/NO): YES